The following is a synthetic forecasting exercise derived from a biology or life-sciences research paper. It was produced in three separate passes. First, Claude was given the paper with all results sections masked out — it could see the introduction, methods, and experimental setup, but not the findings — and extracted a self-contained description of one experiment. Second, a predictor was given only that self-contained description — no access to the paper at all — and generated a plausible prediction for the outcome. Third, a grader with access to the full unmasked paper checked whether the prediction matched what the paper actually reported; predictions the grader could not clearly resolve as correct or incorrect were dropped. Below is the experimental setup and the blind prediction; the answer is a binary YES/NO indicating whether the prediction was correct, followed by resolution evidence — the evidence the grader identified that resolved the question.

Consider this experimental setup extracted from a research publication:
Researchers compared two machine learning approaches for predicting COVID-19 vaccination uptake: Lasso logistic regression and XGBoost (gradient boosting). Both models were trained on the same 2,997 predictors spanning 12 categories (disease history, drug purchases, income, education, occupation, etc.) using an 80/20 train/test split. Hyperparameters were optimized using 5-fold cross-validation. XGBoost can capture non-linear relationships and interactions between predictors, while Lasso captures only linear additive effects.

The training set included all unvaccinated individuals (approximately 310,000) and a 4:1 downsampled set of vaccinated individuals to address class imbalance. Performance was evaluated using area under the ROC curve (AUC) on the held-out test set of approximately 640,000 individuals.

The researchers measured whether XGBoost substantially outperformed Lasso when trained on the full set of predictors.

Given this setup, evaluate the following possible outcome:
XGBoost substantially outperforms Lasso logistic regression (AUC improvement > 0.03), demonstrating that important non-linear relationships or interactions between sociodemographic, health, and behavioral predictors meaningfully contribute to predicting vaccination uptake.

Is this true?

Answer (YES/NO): NO